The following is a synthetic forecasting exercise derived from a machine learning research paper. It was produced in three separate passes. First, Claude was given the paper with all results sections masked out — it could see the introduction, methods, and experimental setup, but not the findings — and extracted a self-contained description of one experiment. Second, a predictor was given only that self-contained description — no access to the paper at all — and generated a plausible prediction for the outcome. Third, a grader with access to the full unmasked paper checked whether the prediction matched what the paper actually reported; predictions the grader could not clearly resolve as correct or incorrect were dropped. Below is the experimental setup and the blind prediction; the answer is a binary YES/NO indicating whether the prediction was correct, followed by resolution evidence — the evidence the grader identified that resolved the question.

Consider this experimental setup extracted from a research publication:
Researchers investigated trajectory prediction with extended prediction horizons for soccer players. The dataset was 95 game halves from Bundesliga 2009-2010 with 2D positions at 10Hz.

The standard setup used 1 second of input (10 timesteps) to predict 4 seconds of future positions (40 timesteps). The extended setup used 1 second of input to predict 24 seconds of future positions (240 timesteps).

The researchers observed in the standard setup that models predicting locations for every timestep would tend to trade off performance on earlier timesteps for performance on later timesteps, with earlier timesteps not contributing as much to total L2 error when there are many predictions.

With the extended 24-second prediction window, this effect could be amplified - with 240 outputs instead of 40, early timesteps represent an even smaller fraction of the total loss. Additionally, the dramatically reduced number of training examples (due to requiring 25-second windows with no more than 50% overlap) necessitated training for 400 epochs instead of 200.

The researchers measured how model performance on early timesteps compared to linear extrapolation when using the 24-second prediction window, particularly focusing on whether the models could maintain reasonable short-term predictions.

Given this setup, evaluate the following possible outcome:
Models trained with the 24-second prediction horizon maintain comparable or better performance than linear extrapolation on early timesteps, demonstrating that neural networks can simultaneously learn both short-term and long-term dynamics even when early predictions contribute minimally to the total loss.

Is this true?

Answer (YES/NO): NO